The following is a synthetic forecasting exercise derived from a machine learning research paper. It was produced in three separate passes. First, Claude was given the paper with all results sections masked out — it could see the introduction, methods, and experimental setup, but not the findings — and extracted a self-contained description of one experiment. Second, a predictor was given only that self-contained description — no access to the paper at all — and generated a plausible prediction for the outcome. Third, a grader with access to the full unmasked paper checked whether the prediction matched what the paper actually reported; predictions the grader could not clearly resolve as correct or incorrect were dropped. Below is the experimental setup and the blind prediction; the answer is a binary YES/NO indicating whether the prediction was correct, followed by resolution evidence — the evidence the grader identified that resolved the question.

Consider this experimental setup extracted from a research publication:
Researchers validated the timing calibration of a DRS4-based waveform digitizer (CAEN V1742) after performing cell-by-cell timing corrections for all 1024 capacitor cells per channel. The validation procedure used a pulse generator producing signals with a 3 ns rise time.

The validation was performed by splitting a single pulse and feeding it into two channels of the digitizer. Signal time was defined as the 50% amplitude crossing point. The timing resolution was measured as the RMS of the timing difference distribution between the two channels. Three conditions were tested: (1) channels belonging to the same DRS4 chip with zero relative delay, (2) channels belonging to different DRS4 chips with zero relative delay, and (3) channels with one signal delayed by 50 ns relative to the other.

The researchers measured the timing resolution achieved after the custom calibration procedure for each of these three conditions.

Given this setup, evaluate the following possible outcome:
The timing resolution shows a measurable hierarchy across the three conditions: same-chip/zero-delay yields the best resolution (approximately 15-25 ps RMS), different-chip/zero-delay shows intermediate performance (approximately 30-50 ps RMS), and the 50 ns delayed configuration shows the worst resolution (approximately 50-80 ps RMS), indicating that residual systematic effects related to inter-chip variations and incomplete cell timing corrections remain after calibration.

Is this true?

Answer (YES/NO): NO